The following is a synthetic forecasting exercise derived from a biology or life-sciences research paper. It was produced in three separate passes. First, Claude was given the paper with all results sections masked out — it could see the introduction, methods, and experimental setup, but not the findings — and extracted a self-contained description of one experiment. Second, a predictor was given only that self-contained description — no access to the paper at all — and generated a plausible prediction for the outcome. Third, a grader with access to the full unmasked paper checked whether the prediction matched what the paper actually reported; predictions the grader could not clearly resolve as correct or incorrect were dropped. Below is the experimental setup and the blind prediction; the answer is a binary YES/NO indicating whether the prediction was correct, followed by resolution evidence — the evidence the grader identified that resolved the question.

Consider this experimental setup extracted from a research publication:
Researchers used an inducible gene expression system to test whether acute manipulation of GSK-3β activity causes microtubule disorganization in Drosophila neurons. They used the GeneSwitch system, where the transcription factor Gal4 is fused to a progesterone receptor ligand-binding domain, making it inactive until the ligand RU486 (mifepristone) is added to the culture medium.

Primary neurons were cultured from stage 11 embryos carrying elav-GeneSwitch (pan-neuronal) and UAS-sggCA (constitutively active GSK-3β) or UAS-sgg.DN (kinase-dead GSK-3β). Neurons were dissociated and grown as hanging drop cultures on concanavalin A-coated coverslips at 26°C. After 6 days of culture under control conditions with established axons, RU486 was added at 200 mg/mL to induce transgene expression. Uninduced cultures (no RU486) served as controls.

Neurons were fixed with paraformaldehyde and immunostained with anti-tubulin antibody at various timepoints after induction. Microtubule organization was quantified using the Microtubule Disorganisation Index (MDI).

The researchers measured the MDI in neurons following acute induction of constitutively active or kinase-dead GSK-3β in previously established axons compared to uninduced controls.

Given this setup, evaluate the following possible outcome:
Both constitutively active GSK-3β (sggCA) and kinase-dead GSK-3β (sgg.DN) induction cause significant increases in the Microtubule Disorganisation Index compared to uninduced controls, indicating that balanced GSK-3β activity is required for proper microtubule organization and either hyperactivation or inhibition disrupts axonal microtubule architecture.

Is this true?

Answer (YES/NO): YES